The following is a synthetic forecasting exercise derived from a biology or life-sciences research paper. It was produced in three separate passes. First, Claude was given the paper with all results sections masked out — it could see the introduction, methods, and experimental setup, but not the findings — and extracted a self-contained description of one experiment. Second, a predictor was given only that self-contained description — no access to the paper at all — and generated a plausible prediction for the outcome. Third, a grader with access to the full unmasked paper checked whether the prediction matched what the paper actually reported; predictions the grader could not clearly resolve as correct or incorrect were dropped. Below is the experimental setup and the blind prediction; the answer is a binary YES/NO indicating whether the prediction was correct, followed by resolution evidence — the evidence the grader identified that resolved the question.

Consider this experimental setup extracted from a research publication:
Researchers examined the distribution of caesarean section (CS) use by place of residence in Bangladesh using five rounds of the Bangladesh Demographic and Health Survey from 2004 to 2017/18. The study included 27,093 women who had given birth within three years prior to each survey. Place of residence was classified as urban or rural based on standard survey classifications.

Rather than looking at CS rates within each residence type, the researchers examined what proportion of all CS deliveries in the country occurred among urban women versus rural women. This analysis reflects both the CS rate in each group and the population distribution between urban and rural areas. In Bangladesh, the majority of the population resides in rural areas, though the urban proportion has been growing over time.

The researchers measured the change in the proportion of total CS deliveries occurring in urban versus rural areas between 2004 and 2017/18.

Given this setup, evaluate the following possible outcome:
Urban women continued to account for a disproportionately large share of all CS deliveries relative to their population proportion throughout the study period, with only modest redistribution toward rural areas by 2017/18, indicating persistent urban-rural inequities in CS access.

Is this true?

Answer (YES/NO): NO